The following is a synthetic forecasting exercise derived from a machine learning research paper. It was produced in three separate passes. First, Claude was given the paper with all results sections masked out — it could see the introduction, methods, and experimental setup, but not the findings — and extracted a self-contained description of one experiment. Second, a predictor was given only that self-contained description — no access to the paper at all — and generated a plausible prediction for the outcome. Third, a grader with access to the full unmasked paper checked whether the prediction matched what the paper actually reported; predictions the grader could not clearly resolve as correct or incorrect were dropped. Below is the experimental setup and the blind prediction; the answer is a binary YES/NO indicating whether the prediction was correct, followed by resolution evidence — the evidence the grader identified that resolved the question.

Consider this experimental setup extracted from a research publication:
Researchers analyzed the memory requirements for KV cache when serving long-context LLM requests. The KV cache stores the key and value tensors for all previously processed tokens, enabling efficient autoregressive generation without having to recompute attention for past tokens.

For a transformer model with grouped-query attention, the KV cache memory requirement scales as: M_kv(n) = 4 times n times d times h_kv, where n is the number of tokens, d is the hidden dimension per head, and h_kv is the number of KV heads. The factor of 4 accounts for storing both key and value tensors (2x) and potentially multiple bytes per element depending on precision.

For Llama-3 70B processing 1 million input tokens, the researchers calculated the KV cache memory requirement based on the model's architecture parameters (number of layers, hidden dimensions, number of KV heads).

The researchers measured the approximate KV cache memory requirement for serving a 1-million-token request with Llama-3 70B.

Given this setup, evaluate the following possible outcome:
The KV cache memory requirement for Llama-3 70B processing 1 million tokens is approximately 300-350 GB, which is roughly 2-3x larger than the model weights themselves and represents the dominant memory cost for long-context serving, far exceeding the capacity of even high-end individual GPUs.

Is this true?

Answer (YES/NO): YES